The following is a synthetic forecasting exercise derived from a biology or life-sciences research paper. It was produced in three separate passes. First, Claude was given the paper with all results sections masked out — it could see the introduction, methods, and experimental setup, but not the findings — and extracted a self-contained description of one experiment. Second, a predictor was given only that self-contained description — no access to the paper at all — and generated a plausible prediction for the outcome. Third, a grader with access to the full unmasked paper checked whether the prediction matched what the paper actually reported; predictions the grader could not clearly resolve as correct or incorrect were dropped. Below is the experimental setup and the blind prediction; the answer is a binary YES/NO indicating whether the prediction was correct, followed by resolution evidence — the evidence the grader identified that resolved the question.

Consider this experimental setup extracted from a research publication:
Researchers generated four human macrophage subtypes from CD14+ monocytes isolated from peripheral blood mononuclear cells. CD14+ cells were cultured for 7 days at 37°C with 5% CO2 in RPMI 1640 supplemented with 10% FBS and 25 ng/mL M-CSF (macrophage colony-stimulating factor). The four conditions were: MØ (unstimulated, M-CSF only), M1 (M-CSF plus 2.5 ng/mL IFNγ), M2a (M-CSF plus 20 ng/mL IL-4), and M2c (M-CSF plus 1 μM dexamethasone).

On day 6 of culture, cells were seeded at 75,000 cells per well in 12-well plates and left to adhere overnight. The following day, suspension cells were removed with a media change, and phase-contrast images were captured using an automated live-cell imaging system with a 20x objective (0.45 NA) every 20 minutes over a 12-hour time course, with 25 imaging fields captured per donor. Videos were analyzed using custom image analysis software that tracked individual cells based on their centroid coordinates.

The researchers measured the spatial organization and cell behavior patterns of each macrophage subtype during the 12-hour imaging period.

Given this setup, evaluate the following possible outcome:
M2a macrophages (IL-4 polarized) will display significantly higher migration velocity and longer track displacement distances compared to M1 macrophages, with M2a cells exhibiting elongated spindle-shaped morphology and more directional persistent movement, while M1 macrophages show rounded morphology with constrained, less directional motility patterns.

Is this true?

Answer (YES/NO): NO